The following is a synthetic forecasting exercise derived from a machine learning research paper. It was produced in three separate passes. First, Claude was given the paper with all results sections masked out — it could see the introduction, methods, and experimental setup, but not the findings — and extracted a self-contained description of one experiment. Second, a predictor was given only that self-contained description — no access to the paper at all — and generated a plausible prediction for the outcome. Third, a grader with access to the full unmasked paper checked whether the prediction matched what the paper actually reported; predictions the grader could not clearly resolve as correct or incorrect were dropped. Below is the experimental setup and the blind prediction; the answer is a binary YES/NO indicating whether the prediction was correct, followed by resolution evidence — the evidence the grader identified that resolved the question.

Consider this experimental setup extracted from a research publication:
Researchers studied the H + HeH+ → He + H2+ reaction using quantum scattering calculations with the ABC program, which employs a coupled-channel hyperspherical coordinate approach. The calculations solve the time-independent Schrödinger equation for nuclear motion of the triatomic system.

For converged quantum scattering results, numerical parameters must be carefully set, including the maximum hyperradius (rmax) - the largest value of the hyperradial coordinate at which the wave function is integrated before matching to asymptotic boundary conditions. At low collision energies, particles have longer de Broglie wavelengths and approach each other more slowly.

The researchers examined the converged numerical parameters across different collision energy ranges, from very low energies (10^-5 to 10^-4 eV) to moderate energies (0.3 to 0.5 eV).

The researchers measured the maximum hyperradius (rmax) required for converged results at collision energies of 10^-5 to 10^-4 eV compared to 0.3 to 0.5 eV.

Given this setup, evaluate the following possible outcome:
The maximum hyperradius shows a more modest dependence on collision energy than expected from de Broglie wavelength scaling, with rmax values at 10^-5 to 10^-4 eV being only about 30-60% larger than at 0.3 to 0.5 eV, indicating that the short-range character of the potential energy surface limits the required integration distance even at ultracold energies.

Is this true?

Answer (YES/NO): NO